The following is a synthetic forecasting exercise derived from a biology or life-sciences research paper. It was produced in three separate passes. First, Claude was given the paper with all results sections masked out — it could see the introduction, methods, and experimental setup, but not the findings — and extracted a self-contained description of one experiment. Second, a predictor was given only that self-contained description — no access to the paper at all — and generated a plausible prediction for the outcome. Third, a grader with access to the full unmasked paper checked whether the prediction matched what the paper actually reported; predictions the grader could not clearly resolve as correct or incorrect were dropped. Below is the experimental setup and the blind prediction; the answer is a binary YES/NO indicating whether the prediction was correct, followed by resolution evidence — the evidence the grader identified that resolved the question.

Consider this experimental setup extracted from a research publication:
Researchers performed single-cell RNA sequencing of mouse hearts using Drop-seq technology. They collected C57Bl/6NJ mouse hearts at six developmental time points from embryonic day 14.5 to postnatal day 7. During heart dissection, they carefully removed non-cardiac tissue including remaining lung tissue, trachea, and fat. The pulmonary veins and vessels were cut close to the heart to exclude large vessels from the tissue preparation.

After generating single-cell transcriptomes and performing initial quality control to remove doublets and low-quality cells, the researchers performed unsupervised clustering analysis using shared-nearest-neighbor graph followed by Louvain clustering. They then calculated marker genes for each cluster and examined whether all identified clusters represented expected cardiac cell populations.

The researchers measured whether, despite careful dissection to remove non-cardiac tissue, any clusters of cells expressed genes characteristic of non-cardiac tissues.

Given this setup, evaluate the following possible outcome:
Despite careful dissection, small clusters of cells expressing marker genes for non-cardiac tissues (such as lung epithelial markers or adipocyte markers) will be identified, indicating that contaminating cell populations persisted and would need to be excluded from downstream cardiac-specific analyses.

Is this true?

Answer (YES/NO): YES